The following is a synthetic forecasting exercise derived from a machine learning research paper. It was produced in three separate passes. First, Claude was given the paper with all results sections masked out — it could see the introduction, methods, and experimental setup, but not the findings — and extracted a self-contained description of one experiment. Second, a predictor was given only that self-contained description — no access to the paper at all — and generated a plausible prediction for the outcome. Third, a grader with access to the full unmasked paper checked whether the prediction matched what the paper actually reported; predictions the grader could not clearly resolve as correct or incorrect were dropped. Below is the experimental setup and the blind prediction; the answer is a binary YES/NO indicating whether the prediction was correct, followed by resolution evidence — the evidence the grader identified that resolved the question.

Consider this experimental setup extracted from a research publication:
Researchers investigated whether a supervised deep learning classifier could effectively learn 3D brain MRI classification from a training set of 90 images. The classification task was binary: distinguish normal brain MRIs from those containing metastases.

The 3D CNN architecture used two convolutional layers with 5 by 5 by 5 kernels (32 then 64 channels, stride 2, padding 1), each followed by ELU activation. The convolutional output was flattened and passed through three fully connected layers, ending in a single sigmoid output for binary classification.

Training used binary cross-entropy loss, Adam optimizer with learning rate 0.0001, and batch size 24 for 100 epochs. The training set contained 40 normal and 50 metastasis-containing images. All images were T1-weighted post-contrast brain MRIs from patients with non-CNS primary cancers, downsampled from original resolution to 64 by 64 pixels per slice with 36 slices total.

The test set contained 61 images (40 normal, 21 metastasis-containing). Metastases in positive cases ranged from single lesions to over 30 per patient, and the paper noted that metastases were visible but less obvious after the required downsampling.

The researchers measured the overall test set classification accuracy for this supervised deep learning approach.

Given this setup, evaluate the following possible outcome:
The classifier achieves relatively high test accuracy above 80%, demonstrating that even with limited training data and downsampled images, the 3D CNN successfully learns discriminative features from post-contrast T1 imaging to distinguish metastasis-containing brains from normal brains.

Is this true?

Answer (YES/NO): NO